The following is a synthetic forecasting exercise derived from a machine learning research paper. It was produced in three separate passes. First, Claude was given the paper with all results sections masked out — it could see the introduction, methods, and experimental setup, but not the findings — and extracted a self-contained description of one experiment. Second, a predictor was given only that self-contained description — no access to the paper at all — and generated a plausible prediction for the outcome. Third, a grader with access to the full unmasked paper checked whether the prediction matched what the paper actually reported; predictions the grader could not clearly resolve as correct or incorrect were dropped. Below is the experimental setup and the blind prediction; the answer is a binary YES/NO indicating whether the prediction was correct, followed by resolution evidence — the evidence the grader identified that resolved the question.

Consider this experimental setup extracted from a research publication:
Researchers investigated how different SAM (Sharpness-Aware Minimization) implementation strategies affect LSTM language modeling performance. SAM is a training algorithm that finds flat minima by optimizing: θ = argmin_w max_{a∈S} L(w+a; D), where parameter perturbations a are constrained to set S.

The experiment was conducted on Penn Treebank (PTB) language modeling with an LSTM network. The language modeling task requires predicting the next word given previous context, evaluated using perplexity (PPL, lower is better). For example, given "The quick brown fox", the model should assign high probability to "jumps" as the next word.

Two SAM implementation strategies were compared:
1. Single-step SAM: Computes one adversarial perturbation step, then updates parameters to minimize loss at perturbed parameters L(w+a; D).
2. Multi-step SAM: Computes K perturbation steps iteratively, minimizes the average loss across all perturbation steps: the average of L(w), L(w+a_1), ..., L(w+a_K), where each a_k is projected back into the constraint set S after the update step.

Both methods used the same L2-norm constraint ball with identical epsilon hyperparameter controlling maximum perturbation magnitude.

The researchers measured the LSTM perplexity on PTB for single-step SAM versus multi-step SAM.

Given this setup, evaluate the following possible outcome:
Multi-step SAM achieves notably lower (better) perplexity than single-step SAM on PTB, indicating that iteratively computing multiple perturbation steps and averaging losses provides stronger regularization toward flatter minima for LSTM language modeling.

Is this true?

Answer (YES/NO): YES